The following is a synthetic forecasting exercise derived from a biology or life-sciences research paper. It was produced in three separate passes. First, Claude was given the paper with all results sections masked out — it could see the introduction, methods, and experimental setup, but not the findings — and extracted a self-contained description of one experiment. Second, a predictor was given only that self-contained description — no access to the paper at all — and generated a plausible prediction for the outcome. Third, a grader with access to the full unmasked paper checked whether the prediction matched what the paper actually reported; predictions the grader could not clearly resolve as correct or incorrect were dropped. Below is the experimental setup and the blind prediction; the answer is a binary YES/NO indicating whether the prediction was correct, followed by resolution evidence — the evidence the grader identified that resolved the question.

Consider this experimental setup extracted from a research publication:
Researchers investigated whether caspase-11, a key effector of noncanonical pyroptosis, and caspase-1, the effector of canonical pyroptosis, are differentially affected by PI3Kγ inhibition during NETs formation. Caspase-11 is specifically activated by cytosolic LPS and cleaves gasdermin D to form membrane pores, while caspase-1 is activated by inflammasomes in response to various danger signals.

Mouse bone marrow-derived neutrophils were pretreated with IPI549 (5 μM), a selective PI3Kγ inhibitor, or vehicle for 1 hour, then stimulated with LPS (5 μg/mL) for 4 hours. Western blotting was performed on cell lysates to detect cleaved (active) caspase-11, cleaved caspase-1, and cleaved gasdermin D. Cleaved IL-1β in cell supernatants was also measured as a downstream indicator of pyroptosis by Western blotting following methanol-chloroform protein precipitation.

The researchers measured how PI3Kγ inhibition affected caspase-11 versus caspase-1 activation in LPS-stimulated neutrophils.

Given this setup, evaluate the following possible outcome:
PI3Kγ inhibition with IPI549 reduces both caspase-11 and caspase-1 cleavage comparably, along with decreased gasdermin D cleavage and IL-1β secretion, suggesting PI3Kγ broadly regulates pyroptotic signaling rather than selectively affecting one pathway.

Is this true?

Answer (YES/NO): NO